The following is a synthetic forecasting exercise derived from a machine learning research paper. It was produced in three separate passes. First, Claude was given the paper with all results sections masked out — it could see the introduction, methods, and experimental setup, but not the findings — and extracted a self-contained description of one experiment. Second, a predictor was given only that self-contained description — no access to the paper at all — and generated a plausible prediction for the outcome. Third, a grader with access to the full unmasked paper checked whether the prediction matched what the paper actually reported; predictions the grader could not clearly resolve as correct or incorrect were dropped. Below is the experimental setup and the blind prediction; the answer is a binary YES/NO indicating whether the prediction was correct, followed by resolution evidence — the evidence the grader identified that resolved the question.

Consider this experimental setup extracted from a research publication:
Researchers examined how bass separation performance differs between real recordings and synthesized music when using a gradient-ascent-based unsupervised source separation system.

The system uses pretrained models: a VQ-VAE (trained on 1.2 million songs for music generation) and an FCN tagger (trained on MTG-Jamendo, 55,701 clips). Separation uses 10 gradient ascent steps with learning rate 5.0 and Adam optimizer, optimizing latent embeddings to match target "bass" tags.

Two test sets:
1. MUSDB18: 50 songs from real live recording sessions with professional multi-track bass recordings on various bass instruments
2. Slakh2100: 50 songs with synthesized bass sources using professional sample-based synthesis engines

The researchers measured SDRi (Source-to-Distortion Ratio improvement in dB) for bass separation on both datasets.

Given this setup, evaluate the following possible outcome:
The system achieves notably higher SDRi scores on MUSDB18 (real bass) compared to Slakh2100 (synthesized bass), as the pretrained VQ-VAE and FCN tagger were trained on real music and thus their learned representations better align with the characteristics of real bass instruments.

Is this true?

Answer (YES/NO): NO